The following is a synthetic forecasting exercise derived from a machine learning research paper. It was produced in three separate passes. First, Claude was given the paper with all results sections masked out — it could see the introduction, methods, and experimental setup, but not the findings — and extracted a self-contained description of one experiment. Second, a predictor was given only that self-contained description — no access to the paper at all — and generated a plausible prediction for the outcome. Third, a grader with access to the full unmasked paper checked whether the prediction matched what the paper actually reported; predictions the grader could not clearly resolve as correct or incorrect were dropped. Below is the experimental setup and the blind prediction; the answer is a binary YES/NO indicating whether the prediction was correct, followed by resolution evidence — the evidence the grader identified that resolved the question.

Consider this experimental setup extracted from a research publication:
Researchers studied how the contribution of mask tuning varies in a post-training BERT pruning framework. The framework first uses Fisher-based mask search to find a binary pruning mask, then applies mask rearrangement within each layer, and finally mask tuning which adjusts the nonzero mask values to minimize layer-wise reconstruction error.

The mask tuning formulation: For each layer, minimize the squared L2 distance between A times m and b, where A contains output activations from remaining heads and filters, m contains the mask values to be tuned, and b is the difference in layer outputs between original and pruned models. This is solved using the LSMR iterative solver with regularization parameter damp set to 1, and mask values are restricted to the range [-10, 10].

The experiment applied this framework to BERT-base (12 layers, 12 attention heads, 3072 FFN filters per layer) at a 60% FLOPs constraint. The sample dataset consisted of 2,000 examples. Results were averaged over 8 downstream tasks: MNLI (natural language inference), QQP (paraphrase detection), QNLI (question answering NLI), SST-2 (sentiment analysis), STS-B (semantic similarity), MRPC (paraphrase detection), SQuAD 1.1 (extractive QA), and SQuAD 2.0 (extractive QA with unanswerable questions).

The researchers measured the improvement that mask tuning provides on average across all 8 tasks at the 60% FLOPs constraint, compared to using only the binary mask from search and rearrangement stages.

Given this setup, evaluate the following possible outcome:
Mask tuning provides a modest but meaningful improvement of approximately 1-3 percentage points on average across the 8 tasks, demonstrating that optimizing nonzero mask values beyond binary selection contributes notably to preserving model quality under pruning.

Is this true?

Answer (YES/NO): YES